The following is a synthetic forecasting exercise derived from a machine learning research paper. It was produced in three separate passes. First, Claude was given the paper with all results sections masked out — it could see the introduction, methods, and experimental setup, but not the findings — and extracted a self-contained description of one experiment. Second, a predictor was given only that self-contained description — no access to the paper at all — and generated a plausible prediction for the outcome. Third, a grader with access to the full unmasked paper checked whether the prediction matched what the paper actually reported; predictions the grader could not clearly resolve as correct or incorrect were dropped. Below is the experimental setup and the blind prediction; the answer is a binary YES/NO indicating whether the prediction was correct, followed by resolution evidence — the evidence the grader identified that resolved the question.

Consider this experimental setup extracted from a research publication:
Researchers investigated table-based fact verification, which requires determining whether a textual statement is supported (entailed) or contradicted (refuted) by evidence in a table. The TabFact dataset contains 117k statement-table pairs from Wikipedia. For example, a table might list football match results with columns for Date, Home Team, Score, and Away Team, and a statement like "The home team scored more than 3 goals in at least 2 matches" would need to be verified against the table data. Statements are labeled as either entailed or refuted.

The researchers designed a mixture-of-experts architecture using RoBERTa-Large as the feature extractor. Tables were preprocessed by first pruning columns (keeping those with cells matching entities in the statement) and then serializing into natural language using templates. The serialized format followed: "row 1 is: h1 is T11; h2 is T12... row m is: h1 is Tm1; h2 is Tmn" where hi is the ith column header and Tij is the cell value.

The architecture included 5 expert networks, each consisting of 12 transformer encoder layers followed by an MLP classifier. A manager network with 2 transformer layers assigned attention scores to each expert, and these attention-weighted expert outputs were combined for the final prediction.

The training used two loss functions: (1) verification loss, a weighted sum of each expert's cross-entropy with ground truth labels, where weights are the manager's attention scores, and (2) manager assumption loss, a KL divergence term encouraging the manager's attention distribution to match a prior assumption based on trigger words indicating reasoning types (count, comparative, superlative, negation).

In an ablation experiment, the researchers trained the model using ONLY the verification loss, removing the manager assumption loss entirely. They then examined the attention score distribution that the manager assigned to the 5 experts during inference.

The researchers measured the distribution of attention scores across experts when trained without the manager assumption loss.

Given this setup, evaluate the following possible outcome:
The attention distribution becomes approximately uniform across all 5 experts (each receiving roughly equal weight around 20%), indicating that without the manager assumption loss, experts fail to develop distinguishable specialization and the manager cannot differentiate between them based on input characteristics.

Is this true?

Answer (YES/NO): NO